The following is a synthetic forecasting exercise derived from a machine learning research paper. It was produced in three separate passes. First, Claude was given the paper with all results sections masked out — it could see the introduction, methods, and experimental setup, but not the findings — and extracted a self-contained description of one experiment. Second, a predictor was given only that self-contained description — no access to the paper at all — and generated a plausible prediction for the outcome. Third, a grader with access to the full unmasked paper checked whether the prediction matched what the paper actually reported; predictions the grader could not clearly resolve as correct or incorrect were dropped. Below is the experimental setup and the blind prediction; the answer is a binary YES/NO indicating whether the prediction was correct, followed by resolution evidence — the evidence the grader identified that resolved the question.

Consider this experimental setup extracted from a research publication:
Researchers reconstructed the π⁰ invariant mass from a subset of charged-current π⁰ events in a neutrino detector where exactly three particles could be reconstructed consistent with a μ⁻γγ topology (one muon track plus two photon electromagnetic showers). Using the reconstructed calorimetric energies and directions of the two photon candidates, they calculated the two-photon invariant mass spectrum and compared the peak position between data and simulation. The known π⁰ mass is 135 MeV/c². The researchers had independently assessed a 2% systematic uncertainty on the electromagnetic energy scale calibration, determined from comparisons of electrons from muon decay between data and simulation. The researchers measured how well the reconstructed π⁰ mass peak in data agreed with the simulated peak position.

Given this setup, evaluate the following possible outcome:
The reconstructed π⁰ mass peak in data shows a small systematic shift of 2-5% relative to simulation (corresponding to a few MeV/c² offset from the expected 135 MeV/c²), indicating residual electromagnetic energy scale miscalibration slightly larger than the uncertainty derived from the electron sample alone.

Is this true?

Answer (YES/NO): NO